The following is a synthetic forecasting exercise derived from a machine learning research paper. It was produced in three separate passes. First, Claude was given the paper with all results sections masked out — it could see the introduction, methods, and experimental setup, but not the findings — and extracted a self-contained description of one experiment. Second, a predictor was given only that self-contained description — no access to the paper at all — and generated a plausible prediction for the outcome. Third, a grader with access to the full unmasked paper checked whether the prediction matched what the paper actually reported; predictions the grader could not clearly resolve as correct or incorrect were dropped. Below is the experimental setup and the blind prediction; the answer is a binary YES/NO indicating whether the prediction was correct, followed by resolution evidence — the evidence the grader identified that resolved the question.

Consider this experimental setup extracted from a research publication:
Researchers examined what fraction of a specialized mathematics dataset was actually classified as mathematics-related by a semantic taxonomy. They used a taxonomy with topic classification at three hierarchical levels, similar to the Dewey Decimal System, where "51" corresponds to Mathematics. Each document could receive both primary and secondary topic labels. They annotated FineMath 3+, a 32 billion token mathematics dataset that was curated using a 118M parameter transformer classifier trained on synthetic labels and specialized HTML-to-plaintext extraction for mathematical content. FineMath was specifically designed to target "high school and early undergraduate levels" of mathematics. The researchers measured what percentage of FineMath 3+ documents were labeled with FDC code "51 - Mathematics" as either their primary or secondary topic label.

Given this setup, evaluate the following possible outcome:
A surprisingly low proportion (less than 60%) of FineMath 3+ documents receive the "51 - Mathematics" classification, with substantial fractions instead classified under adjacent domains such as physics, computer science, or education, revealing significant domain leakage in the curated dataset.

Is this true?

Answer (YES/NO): NO